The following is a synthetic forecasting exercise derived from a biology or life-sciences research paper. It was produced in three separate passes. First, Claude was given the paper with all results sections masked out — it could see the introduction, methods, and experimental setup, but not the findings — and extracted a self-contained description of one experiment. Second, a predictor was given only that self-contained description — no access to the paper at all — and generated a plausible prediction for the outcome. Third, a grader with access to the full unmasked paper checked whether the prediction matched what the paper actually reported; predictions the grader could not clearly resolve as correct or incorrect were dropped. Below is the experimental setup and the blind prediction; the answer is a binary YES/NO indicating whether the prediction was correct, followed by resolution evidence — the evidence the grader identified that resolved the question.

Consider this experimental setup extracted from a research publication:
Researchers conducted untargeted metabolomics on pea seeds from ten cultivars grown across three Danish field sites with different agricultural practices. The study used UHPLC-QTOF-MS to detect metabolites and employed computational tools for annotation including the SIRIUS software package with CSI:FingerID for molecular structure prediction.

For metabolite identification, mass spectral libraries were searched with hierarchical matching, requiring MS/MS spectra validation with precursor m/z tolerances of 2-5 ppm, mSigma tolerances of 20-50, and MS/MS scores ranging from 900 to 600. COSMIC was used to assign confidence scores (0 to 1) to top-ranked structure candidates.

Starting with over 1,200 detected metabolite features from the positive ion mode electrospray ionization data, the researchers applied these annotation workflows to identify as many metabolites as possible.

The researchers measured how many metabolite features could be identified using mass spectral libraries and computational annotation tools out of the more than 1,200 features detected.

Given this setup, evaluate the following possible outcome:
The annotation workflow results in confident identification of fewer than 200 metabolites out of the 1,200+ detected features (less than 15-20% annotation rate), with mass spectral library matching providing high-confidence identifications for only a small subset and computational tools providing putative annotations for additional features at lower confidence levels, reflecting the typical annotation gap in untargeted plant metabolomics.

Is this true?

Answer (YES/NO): NO